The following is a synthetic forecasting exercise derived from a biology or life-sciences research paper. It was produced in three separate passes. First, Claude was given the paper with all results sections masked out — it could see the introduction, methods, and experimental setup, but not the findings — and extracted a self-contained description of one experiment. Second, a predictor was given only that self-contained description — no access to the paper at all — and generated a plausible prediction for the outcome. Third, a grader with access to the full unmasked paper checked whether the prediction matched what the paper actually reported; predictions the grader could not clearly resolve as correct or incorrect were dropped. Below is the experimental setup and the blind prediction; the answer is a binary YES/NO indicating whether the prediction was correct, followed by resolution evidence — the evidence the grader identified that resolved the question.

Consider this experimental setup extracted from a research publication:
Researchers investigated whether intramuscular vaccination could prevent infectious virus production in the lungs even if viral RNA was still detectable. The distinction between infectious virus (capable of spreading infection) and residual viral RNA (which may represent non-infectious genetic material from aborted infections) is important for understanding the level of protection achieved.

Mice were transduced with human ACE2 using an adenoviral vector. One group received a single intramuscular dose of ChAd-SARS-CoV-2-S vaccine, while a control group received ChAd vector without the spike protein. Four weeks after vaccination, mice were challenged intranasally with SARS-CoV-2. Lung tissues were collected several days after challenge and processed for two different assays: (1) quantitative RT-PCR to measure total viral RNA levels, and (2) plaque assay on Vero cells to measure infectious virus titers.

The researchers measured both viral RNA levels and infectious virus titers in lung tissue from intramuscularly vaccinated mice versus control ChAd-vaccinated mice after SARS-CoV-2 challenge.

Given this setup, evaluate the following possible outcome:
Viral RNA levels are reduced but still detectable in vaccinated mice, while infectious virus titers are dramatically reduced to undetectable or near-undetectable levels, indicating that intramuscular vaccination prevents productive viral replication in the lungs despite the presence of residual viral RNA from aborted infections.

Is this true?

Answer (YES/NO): YES